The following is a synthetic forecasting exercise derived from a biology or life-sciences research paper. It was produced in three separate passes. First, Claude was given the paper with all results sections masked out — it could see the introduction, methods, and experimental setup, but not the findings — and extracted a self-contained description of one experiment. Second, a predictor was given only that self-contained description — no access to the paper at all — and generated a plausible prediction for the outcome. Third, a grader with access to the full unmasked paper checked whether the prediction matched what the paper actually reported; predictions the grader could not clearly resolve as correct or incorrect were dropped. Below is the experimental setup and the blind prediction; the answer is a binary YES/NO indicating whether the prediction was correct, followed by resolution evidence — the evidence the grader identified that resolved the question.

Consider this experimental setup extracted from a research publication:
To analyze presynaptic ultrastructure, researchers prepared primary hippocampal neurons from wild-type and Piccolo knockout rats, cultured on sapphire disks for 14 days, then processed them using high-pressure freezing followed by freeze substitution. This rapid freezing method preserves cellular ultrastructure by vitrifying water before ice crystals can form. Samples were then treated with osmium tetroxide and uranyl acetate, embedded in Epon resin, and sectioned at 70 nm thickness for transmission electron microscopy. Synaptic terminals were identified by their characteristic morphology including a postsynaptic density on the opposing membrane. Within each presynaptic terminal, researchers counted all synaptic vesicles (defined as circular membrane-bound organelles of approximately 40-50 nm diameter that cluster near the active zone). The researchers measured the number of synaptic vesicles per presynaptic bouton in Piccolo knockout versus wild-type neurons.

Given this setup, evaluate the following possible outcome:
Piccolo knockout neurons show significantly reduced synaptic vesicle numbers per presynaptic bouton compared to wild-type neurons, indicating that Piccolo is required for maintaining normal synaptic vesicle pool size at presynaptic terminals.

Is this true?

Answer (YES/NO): YES